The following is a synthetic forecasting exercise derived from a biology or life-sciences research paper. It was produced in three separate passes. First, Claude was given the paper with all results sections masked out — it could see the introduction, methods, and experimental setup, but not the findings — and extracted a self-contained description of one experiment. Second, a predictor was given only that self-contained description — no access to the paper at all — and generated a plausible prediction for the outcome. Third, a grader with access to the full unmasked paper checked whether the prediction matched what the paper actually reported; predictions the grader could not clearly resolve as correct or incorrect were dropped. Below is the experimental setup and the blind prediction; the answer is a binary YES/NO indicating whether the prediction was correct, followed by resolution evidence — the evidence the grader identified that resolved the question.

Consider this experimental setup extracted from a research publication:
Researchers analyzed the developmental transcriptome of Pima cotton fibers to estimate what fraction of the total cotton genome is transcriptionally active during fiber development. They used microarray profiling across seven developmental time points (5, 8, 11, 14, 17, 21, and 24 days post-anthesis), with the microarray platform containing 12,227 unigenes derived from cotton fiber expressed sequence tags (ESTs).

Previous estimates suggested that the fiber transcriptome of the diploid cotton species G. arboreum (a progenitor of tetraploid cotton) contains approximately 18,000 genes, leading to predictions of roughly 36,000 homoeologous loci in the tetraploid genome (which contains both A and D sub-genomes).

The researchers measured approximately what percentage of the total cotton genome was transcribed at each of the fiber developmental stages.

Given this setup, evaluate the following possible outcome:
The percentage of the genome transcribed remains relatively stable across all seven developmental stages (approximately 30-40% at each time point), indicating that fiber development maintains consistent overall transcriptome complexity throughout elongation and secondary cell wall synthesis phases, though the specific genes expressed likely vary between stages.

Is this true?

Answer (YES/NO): NO